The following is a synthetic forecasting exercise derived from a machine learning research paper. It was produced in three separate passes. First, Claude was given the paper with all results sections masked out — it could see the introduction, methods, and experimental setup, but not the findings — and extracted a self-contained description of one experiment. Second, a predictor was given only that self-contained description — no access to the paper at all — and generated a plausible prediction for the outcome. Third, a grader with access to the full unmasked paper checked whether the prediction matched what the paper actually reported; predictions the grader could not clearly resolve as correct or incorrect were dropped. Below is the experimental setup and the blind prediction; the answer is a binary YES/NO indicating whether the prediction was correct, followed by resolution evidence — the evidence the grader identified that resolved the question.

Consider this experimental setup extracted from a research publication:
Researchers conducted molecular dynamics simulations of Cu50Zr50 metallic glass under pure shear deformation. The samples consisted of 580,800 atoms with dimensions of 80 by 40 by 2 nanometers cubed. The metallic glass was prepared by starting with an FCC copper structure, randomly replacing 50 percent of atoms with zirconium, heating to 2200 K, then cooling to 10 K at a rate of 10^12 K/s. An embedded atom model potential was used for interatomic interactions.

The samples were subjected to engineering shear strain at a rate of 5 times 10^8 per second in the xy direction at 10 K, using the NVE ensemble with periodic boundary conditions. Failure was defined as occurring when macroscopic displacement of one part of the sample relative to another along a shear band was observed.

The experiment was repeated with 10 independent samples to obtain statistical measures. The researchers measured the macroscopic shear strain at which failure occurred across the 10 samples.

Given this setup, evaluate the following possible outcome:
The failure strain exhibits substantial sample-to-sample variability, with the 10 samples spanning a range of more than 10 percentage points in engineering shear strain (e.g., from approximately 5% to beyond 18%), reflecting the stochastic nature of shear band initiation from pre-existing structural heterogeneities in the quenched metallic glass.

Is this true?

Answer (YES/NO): NO